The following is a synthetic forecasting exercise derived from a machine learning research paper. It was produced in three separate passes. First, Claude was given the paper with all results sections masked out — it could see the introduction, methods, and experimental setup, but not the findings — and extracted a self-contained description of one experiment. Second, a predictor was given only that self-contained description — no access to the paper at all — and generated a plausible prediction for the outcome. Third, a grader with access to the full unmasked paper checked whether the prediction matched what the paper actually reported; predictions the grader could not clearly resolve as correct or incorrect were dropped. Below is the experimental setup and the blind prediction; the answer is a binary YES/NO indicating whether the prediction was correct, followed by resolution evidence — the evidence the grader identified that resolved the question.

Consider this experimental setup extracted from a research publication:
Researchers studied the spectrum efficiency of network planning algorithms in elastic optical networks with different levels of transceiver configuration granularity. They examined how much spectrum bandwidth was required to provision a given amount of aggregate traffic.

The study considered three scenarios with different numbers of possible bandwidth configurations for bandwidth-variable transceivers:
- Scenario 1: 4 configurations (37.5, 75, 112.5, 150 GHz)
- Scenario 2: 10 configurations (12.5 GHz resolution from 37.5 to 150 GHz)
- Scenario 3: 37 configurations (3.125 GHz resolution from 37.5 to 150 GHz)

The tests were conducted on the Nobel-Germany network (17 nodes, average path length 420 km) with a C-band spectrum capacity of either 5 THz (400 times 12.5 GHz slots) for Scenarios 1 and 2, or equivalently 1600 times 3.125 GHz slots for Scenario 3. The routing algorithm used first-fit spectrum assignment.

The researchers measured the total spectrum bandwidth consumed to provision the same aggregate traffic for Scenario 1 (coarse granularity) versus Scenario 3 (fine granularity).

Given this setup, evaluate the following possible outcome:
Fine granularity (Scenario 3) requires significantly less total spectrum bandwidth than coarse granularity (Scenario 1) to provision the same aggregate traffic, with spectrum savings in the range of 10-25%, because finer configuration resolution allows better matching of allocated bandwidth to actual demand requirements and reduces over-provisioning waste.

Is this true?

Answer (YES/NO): NO